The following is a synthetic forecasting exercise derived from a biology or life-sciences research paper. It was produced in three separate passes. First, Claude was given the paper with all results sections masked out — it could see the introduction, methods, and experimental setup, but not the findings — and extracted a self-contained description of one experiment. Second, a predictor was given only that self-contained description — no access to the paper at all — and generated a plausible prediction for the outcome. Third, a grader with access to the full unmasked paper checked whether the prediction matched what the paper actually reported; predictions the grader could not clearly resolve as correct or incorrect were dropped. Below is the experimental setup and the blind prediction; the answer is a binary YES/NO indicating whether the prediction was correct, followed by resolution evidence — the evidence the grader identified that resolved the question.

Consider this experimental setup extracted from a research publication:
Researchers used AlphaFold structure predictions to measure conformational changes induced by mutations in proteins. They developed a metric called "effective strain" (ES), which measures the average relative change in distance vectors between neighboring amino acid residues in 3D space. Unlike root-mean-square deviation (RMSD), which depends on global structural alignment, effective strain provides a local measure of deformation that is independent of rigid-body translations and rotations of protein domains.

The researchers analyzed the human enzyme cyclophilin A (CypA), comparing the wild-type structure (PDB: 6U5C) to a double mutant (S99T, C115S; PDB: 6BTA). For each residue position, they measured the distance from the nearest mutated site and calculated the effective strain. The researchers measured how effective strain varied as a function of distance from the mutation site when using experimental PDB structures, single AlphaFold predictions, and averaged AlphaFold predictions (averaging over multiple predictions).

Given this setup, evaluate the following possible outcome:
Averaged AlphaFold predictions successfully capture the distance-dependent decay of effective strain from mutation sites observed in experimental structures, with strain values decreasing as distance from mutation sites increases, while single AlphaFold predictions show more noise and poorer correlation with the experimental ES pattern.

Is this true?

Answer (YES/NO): NO